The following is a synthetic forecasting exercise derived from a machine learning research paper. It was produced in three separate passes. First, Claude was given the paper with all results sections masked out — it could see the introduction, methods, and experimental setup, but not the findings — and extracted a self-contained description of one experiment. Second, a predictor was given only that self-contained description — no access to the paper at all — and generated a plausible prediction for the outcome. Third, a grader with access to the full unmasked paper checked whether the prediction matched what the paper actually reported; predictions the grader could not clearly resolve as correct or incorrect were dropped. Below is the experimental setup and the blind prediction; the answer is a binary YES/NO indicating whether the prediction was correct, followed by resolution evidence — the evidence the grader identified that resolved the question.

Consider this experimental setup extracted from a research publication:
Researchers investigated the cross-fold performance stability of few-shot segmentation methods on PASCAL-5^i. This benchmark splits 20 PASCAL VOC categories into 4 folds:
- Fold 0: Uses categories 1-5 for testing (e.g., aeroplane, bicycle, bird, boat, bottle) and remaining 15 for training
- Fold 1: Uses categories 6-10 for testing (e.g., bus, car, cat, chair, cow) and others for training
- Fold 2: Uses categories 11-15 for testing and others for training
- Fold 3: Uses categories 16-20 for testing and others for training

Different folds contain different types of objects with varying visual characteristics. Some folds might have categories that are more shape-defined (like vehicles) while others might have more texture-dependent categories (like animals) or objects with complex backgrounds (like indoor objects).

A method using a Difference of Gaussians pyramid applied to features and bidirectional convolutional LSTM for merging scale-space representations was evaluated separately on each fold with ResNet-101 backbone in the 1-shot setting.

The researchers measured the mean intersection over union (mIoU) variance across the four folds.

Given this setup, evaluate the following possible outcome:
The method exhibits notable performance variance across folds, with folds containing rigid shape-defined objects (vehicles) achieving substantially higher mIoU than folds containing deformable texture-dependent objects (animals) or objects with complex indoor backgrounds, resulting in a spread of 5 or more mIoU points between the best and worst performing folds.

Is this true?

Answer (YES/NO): NO